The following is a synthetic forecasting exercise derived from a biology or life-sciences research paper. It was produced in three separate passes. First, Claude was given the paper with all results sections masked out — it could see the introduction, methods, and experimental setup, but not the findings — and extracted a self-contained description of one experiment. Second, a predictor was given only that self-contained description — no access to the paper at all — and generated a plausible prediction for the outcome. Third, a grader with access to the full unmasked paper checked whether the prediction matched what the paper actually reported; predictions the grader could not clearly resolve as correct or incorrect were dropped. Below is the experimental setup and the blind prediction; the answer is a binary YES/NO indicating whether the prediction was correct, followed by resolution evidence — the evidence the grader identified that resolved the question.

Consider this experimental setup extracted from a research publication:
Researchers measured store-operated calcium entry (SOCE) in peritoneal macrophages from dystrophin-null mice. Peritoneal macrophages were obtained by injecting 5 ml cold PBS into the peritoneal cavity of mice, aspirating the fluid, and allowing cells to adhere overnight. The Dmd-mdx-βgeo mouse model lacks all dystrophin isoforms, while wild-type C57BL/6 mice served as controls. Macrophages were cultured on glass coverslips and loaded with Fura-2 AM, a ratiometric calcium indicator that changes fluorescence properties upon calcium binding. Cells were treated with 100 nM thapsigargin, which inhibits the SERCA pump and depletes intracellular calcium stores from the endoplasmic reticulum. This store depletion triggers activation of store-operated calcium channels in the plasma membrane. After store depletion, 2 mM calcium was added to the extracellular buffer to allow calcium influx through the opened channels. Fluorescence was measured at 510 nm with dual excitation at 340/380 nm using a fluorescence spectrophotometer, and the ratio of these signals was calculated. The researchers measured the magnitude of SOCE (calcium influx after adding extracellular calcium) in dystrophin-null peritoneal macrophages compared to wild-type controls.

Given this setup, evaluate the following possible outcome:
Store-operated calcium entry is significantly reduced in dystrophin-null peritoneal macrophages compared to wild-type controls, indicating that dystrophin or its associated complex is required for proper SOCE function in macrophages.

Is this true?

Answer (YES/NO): NO